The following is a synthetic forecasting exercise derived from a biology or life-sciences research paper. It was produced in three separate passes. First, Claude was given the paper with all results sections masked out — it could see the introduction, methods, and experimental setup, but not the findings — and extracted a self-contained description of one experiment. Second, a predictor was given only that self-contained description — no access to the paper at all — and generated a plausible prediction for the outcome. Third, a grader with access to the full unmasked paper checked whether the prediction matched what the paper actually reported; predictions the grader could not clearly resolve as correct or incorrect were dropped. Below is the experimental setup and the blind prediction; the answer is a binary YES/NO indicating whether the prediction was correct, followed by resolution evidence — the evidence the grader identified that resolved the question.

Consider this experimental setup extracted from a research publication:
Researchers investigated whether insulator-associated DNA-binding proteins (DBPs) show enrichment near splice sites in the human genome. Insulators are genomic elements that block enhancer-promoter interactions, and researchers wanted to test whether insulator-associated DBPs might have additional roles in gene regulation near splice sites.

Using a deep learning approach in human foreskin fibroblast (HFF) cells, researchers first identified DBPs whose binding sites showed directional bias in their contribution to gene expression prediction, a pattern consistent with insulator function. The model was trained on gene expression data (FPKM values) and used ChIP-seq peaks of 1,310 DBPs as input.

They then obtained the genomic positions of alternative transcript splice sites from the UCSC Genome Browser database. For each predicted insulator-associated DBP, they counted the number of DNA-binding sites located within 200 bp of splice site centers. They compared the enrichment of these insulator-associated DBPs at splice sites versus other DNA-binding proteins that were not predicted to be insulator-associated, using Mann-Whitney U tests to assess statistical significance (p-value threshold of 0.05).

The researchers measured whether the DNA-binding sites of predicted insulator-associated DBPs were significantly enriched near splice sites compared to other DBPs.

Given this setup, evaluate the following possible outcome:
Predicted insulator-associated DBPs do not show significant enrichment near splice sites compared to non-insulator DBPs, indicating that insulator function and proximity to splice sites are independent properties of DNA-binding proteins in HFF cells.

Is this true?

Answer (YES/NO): NO